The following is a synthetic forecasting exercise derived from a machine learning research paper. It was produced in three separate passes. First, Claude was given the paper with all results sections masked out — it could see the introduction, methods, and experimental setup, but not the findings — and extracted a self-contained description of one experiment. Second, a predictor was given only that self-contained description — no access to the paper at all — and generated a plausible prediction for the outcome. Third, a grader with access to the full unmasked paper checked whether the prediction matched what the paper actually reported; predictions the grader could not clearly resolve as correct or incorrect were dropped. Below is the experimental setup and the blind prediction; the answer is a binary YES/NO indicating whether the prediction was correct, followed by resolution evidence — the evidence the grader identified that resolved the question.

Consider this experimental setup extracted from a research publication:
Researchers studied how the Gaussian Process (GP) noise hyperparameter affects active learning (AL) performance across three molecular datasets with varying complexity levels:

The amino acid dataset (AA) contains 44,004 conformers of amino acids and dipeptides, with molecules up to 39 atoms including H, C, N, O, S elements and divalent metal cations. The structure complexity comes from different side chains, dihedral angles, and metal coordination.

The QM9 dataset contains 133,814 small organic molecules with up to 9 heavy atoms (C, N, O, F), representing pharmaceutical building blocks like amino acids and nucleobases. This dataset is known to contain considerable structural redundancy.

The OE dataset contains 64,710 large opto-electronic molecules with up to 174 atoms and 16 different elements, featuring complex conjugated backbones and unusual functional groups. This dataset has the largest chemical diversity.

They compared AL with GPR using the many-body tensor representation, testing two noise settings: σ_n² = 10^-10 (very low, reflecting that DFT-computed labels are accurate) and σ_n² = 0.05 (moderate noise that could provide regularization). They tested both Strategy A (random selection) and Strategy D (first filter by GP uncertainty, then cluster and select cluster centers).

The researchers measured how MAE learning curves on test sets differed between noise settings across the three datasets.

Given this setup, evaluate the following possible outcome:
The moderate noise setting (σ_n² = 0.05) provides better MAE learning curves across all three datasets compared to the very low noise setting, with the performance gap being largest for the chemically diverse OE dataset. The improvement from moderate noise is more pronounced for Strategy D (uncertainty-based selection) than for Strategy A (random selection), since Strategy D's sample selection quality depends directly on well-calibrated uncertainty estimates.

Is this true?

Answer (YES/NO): NO